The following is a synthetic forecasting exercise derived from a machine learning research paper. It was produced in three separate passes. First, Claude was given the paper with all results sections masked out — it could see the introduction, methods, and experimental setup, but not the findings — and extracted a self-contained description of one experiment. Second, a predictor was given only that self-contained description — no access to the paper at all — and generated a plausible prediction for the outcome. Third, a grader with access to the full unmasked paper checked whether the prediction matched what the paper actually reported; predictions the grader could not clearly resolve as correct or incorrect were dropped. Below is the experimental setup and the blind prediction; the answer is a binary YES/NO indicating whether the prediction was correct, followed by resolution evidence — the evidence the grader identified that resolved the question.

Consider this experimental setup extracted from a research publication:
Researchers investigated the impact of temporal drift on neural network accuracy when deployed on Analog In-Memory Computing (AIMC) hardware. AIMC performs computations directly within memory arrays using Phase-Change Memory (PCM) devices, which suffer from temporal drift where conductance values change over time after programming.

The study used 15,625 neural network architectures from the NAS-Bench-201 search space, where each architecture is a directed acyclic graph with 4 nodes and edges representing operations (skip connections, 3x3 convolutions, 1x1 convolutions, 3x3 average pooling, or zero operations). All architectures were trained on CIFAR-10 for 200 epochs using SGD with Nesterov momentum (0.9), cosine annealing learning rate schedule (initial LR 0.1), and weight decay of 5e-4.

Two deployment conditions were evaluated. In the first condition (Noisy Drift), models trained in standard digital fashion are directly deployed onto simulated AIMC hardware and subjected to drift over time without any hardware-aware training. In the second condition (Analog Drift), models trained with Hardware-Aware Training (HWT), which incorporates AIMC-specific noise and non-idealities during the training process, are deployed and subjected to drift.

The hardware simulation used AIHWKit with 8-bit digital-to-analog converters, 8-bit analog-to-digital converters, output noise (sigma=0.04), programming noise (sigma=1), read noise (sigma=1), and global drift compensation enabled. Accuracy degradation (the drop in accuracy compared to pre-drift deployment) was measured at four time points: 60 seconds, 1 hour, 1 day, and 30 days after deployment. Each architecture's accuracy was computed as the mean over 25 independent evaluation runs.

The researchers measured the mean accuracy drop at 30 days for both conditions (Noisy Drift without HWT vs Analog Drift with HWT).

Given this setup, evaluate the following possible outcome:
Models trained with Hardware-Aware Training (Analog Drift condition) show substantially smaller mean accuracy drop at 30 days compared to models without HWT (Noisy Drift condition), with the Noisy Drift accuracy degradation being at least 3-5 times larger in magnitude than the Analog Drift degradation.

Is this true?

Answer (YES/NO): YES